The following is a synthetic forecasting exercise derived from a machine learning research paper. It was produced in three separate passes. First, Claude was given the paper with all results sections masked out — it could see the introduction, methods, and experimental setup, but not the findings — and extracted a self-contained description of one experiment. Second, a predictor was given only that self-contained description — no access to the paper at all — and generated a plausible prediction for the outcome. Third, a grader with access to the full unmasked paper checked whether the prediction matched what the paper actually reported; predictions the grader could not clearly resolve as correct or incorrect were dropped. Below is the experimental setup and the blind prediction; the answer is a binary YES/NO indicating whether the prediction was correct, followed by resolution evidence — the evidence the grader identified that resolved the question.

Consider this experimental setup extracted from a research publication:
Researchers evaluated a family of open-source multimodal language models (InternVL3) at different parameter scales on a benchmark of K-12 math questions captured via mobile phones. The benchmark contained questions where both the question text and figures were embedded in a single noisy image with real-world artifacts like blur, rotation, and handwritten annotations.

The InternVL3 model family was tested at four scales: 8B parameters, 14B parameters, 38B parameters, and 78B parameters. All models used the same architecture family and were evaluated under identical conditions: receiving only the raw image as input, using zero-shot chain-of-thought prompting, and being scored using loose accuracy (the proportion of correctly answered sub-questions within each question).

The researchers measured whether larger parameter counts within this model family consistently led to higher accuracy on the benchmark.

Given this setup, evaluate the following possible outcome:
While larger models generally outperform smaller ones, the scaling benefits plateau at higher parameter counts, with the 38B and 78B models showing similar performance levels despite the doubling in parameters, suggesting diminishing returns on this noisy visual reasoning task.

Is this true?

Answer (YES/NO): NO